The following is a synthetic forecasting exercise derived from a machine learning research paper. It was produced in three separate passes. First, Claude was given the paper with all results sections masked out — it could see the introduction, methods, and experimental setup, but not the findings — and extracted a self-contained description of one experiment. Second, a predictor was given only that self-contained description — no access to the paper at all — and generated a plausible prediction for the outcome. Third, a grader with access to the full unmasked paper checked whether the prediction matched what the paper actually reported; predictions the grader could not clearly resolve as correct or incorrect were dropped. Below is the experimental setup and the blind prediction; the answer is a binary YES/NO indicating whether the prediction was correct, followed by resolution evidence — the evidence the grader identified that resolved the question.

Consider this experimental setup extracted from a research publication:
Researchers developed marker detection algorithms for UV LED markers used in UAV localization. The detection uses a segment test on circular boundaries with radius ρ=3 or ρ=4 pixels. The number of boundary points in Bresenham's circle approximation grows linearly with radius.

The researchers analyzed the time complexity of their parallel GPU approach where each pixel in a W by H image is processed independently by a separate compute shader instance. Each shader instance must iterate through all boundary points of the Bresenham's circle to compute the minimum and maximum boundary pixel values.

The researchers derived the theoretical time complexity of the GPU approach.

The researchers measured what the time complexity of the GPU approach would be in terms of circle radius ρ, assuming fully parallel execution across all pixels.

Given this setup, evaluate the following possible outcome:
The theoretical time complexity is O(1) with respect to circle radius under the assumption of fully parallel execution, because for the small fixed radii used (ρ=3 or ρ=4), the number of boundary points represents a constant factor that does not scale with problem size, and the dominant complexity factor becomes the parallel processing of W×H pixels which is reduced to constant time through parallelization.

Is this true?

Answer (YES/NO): NO